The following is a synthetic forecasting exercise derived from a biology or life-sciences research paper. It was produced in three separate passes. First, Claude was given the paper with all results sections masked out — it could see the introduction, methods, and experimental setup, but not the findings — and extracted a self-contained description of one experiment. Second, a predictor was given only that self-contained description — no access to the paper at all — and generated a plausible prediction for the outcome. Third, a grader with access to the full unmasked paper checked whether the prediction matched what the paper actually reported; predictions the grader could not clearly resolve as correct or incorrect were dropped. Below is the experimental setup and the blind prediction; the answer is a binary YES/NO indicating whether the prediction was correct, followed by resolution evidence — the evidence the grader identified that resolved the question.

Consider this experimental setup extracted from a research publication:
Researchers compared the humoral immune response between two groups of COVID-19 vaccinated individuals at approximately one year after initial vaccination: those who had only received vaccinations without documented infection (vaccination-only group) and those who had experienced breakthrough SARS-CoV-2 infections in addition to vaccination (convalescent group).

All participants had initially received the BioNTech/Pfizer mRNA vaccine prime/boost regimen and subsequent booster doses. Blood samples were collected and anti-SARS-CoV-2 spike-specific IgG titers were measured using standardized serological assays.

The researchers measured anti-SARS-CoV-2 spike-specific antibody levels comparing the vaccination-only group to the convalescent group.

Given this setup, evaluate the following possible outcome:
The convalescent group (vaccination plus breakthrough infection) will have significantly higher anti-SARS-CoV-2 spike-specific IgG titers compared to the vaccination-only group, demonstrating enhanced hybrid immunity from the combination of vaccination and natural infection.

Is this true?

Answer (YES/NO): YES